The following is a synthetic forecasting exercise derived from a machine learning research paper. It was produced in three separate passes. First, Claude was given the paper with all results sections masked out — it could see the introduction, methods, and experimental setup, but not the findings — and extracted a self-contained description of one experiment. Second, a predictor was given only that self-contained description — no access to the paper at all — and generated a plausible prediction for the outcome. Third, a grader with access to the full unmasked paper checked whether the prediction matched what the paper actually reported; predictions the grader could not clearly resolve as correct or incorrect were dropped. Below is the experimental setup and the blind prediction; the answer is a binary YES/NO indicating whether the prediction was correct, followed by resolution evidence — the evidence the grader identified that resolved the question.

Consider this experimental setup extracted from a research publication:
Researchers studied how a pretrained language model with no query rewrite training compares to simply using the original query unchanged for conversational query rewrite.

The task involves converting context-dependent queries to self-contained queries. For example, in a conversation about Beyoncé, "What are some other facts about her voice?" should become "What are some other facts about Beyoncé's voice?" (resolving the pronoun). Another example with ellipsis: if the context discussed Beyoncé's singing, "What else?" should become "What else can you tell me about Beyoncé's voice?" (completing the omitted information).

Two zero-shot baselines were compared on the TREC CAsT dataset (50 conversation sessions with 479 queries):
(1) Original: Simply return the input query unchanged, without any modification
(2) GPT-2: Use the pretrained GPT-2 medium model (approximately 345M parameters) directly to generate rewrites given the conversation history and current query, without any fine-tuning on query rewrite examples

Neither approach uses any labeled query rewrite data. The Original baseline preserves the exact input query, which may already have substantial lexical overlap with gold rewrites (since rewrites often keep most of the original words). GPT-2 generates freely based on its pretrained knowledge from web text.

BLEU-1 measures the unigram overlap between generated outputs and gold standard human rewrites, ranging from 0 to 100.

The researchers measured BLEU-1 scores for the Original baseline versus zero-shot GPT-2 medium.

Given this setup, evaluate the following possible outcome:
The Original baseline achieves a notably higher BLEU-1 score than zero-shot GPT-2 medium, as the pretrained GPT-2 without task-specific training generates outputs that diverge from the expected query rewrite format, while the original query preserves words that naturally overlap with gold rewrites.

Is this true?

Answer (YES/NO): YES